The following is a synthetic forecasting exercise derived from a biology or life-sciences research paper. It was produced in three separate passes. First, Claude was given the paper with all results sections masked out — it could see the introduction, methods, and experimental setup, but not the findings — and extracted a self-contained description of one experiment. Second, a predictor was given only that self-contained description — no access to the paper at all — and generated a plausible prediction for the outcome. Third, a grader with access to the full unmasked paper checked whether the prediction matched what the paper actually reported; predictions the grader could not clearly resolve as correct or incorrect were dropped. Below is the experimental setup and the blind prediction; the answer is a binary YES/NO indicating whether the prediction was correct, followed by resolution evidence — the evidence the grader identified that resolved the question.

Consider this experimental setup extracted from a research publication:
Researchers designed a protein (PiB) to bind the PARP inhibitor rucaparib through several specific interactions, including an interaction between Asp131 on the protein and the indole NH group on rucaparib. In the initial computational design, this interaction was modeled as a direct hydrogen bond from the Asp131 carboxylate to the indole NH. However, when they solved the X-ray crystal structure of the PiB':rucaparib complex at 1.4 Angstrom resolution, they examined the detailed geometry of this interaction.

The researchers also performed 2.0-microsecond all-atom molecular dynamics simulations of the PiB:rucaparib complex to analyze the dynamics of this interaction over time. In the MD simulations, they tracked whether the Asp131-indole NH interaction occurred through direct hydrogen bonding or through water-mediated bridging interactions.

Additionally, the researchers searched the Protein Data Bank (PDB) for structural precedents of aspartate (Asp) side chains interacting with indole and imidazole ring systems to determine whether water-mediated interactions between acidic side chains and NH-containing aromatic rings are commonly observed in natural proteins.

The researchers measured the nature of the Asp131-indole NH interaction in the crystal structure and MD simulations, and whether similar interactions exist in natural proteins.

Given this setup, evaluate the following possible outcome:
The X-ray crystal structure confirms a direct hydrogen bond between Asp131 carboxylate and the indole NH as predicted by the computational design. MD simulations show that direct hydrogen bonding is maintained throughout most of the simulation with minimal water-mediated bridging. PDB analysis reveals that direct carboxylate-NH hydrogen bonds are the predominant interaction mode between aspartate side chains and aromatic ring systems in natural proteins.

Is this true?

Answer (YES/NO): NO